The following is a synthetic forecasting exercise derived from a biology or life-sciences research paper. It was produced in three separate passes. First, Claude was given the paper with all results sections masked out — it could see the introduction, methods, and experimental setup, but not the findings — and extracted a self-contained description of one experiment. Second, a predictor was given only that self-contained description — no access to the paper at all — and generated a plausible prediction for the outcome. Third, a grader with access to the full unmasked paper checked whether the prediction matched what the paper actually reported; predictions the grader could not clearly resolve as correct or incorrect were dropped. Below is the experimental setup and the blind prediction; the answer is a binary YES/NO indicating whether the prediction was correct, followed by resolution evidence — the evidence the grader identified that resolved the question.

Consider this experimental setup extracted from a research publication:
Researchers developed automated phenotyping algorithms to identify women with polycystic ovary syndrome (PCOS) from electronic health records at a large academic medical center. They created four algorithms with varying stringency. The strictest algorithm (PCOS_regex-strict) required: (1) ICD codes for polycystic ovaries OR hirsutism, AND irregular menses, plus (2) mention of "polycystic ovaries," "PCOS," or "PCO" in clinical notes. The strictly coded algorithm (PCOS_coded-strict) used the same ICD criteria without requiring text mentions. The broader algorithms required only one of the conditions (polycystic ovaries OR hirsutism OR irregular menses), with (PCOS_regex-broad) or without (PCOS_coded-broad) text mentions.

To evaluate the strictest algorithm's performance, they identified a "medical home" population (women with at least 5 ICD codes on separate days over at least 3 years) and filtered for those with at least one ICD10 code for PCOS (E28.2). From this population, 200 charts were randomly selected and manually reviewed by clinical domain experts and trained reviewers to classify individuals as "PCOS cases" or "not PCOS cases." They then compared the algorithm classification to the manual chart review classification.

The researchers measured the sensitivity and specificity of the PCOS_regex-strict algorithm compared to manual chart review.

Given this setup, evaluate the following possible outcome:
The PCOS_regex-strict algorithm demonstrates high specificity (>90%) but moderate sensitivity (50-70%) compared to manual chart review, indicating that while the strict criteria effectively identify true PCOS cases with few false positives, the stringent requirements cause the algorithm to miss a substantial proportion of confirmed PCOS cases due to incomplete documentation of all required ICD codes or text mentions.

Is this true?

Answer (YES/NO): NO